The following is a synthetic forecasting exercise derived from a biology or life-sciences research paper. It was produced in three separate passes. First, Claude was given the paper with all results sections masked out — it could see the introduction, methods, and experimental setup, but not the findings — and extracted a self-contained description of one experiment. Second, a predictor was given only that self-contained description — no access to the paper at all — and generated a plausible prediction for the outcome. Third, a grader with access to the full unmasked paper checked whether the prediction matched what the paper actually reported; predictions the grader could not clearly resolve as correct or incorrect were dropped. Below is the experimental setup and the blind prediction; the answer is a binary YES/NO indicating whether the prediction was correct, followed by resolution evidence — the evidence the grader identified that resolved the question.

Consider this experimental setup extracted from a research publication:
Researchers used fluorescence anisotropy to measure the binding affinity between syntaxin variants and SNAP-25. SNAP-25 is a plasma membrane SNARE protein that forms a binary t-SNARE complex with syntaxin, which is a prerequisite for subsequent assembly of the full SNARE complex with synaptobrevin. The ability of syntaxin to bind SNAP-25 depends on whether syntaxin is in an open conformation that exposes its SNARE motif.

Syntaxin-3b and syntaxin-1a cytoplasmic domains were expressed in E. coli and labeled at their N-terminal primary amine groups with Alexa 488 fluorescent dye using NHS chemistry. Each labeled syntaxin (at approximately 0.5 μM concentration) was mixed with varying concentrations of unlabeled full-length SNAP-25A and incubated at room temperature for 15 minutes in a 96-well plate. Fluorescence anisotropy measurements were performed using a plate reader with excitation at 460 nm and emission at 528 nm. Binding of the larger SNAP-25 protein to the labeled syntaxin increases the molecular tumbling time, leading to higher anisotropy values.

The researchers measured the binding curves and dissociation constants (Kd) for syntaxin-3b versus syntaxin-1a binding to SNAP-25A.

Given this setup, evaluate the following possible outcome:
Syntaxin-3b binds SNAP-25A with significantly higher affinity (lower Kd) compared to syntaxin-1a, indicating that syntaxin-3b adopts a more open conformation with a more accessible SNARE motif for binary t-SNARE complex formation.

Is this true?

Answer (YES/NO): NO